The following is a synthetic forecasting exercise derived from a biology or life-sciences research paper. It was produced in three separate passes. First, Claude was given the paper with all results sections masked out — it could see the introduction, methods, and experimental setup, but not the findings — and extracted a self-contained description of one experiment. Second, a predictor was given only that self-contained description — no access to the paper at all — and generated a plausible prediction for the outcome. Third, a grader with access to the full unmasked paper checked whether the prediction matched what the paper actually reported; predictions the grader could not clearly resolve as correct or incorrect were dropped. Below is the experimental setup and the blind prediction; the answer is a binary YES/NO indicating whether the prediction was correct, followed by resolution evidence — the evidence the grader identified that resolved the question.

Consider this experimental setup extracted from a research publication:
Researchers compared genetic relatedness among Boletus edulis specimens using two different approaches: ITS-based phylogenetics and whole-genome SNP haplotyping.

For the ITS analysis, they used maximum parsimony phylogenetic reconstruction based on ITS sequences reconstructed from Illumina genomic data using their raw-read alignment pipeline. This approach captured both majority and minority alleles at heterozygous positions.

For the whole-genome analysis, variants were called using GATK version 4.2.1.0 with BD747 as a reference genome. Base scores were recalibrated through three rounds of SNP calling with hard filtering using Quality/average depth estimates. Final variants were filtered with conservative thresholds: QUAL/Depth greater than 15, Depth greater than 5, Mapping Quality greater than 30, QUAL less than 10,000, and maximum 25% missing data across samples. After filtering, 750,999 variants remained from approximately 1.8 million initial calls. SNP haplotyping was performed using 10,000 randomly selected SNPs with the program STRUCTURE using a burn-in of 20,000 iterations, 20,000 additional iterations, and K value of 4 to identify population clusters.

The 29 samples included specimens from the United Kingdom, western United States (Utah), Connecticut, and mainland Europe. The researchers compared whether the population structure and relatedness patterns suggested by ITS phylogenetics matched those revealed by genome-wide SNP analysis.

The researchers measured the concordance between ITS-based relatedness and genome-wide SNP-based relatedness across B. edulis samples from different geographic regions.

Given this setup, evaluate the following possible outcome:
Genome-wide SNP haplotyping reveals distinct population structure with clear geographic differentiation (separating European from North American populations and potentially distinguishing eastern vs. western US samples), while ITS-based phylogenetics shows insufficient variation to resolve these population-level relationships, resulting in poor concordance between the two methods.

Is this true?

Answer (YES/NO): NO